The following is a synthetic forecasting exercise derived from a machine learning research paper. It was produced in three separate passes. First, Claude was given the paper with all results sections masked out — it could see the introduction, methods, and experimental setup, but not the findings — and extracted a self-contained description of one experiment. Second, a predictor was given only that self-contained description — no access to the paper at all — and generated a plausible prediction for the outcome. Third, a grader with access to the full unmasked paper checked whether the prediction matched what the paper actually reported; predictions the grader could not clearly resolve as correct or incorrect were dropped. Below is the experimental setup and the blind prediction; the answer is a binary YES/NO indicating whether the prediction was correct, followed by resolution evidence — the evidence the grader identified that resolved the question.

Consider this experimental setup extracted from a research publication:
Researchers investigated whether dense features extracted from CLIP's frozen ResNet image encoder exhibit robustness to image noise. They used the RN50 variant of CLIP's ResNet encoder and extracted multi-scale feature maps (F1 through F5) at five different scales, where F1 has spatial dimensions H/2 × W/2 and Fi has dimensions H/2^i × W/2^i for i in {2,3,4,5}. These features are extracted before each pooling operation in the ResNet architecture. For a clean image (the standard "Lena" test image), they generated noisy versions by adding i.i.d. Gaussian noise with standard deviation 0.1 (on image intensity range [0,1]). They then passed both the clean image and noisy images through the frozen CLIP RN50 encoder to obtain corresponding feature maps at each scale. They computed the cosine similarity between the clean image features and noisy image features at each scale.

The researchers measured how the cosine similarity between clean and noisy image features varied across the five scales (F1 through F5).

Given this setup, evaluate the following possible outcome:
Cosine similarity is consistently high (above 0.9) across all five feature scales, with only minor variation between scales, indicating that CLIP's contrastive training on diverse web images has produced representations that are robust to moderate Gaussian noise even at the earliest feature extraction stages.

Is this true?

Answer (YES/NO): NO